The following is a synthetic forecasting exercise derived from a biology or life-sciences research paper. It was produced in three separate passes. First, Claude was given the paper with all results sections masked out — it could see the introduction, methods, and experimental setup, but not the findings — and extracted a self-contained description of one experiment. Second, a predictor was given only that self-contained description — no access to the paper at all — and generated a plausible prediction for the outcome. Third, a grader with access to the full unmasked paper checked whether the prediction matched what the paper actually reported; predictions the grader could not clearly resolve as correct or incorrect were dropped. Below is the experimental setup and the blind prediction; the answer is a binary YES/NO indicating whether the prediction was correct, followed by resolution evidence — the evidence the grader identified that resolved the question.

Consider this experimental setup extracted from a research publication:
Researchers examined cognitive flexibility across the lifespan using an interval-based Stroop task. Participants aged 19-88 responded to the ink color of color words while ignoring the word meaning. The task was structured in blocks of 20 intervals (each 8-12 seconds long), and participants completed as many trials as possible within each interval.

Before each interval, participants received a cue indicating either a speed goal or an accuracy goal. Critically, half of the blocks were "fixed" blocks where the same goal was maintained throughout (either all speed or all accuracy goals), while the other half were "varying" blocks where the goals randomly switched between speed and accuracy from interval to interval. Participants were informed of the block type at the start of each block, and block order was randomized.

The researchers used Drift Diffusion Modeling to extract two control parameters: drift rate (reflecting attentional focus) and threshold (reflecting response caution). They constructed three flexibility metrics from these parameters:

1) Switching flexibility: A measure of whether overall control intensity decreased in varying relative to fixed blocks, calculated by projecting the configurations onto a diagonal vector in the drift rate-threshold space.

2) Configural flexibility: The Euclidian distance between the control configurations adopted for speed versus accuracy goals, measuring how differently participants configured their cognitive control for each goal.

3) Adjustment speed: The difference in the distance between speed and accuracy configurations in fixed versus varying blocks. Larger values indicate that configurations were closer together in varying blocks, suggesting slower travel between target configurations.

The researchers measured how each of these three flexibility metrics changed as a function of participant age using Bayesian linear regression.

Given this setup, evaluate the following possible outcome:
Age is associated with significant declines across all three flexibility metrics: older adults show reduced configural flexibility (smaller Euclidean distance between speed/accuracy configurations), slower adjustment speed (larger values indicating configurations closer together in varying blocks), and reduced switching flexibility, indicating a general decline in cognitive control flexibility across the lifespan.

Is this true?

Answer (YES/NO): NO